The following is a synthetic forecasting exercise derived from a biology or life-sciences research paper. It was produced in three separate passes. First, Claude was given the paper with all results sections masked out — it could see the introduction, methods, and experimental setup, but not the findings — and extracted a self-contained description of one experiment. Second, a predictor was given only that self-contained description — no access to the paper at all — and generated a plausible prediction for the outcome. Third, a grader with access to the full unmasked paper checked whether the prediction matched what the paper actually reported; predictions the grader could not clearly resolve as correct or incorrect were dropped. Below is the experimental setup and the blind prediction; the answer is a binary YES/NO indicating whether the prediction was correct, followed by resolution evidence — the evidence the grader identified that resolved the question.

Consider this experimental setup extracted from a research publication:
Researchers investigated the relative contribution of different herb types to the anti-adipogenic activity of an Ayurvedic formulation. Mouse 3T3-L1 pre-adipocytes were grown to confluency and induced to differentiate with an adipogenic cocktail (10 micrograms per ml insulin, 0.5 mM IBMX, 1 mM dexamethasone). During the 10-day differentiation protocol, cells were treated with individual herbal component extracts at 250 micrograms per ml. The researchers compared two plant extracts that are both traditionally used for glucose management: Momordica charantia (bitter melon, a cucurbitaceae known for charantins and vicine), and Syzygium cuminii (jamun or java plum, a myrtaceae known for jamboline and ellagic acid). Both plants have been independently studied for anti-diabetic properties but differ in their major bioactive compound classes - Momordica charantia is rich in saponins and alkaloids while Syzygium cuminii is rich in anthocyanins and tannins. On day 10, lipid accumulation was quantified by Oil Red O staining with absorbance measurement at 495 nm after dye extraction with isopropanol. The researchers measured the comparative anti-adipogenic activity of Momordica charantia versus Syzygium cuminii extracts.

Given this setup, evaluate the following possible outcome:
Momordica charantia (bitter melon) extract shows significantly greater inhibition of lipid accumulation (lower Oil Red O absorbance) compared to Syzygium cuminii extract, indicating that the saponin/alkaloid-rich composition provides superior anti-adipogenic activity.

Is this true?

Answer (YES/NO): NO